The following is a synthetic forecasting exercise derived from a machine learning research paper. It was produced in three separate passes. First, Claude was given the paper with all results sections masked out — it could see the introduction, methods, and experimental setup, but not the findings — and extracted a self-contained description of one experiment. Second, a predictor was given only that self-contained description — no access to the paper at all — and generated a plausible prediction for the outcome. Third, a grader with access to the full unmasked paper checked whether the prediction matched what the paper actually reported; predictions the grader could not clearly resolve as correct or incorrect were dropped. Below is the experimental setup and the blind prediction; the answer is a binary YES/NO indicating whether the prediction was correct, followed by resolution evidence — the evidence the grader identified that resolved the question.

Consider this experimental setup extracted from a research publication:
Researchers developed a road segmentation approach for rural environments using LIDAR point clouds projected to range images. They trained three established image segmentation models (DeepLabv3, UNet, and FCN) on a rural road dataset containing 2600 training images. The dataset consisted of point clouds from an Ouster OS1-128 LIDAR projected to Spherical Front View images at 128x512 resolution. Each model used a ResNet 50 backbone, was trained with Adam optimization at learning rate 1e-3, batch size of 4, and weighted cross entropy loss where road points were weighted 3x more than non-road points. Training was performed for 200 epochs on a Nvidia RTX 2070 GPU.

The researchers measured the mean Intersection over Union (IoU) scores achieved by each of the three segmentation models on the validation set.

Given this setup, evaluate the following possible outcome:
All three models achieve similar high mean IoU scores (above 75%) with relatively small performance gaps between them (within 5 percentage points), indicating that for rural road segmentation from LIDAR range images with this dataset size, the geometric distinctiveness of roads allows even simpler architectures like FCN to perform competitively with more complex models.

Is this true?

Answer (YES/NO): NO